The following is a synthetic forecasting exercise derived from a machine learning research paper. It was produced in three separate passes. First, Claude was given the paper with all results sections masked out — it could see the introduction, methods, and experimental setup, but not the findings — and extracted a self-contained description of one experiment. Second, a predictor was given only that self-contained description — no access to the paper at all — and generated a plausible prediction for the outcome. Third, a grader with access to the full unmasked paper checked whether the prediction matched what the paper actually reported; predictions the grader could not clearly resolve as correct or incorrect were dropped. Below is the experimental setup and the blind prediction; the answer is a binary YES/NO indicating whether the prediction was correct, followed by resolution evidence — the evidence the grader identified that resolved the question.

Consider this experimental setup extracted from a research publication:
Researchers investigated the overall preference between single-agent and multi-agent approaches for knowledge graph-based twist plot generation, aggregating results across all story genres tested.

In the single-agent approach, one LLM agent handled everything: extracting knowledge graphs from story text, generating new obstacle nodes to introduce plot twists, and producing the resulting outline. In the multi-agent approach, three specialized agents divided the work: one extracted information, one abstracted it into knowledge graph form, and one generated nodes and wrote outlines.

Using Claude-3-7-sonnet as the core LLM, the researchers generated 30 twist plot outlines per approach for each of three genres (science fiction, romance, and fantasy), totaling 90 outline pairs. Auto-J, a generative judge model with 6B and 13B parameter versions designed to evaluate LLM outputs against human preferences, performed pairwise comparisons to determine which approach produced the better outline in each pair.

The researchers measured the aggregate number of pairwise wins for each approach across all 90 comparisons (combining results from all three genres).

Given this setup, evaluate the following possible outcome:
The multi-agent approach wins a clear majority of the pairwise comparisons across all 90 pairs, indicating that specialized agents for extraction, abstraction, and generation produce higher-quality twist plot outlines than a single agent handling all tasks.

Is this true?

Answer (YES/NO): YES